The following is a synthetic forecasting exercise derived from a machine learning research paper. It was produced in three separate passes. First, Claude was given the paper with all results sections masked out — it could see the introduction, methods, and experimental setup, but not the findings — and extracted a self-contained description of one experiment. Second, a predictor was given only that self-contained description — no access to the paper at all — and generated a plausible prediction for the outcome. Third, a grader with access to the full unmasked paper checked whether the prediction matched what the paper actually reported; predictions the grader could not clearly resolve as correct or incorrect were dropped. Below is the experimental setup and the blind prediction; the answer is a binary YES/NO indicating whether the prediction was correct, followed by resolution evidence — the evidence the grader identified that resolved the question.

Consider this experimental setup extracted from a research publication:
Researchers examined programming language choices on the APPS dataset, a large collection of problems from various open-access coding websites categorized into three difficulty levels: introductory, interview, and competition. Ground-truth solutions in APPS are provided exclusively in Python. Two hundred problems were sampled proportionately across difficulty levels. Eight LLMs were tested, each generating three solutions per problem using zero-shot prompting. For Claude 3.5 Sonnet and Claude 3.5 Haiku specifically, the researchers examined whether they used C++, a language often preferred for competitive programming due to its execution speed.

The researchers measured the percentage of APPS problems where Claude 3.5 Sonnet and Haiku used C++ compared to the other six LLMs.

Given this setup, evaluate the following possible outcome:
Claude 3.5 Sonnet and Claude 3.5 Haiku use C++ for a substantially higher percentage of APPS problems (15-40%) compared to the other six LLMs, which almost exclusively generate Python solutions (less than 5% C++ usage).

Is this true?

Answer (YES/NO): NO